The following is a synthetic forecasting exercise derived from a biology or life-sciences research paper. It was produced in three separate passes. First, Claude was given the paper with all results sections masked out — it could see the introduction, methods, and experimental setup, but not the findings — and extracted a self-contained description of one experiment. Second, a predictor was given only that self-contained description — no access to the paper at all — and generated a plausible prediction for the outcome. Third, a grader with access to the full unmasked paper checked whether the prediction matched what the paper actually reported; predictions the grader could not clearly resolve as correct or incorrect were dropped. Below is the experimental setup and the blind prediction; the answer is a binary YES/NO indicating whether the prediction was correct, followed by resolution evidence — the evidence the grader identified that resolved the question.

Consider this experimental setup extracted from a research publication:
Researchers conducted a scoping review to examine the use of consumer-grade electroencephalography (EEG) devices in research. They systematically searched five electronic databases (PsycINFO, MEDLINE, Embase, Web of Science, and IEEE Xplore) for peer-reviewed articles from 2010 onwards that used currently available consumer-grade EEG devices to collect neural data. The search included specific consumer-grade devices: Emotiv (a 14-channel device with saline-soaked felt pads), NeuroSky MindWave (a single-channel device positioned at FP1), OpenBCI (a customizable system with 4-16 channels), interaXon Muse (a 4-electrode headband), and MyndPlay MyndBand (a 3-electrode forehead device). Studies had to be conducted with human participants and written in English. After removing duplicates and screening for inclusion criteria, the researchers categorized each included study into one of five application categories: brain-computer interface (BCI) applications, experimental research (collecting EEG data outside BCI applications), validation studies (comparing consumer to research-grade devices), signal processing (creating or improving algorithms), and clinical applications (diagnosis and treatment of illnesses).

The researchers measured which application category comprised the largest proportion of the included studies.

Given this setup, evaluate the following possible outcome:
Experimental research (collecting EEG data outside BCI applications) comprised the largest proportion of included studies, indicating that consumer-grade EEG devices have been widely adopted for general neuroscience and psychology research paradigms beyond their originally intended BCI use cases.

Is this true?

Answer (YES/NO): NO